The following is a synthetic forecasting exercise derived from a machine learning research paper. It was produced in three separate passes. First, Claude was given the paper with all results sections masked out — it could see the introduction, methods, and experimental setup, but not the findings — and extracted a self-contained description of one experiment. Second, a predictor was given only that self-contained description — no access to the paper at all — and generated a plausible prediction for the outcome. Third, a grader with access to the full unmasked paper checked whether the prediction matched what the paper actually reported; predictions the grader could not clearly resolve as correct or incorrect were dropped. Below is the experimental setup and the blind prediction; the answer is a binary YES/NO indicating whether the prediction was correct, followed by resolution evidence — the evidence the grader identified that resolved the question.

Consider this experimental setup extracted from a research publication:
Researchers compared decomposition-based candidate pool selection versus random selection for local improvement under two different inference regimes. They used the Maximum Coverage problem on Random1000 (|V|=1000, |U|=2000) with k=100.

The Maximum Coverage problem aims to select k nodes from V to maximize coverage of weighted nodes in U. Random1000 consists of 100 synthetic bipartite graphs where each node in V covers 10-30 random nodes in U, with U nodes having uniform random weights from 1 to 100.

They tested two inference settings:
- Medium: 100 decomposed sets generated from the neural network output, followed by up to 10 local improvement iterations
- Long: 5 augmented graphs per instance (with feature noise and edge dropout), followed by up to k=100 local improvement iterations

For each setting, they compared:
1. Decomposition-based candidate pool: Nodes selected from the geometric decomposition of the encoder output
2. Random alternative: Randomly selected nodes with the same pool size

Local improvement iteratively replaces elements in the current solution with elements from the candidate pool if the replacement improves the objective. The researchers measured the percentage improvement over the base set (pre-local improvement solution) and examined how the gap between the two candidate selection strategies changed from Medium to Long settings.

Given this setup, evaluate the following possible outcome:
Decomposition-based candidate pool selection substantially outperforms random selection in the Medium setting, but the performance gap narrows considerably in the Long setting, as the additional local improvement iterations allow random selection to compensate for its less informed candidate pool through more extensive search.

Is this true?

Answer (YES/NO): NO